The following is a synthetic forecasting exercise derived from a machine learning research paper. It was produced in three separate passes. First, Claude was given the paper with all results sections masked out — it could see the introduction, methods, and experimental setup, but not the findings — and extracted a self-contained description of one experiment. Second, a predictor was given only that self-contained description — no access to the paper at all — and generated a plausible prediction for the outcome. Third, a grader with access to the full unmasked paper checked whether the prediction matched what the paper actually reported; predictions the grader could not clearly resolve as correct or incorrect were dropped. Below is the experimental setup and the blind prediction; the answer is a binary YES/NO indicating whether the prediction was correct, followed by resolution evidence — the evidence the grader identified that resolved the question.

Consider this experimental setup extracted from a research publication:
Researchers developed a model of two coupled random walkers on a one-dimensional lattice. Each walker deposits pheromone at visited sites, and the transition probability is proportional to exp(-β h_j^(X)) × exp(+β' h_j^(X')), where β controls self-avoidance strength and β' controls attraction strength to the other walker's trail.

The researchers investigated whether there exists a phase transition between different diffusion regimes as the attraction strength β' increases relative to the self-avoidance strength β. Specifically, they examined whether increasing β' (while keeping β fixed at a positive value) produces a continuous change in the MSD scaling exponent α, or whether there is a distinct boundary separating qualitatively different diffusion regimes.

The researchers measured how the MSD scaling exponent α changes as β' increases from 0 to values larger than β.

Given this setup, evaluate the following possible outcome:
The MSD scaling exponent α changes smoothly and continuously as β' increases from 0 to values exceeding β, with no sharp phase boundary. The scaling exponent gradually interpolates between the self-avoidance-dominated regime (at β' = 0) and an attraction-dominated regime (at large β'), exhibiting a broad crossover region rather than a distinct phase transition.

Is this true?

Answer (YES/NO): NO